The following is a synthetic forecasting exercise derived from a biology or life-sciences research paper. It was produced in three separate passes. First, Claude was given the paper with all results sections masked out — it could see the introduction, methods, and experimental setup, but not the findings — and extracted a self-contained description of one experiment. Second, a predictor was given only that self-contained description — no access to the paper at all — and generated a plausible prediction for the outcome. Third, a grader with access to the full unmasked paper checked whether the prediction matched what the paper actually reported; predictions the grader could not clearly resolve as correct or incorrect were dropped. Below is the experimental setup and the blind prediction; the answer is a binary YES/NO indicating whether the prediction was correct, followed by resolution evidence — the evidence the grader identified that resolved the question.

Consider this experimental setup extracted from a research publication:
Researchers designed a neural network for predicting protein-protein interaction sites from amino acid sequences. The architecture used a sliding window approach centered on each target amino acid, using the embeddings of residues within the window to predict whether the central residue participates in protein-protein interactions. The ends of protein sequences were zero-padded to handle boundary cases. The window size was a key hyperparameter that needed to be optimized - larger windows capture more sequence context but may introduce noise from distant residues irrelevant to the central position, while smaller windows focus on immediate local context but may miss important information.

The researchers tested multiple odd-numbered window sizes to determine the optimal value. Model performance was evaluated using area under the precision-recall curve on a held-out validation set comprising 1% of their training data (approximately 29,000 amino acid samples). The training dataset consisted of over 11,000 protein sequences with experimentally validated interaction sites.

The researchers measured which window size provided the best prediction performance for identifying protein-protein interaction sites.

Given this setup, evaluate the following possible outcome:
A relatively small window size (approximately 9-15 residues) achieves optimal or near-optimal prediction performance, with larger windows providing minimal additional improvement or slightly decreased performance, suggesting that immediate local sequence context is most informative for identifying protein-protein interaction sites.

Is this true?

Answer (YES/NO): YES